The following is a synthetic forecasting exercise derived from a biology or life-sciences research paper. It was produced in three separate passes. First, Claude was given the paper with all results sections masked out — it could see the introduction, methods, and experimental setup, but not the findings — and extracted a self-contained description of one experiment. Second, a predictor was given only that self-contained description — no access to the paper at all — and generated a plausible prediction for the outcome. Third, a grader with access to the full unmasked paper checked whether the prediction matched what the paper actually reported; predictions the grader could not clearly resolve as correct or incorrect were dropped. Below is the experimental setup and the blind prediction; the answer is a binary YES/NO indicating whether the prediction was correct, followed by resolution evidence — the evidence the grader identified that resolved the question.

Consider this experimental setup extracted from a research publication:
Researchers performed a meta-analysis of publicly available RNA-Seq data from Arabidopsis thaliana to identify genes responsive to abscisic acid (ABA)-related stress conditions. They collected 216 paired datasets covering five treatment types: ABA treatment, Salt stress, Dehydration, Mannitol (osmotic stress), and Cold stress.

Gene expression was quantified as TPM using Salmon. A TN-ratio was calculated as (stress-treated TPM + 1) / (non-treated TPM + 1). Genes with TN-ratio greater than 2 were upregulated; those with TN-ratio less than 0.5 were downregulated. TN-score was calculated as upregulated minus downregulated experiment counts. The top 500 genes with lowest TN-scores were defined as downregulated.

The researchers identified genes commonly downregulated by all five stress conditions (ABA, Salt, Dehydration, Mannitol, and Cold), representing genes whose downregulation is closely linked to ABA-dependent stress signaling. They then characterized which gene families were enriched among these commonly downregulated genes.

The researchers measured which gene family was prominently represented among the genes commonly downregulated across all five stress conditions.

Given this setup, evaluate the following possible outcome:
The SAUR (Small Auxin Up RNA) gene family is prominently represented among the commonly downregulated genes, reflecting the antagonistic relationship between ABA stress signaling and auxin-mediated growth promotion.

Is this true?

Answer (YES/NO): YES